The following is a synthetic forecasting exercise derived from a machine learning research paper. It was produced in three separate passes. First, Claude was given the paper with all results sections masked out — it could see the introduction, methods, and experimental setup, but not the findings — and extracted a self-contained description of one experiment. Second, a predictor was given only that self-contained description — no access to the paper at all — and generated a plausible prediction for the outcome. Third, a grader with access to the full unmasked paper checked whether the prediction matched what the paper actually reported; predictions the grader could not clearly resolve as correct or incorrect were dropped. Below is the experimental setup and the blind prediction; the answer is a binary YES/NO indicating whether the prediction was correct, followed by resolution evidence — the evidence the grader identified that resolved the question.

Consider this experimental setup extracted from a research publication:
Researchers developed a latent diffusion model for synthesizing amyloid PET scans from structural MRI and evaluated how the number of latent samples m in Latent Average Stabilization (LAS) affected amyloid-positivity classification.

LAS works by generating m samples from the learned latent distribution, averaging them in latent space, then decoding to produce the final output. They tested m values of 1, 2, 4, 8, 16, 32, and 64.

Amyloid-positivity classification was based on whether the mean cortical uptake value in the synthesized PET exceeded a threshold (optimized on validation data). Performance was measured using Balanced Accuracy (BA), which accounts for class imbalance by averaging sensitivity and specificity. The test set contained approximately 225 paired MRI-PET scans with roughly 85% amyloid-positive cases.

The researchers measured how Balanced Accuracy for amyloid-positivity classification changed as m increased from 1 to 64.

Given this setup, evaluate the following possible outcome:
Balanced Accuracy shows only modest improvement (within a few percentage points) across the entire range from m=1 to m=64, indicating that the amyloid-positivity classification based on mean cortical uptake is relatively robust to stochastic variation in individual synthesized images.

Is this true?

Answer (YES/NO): NO